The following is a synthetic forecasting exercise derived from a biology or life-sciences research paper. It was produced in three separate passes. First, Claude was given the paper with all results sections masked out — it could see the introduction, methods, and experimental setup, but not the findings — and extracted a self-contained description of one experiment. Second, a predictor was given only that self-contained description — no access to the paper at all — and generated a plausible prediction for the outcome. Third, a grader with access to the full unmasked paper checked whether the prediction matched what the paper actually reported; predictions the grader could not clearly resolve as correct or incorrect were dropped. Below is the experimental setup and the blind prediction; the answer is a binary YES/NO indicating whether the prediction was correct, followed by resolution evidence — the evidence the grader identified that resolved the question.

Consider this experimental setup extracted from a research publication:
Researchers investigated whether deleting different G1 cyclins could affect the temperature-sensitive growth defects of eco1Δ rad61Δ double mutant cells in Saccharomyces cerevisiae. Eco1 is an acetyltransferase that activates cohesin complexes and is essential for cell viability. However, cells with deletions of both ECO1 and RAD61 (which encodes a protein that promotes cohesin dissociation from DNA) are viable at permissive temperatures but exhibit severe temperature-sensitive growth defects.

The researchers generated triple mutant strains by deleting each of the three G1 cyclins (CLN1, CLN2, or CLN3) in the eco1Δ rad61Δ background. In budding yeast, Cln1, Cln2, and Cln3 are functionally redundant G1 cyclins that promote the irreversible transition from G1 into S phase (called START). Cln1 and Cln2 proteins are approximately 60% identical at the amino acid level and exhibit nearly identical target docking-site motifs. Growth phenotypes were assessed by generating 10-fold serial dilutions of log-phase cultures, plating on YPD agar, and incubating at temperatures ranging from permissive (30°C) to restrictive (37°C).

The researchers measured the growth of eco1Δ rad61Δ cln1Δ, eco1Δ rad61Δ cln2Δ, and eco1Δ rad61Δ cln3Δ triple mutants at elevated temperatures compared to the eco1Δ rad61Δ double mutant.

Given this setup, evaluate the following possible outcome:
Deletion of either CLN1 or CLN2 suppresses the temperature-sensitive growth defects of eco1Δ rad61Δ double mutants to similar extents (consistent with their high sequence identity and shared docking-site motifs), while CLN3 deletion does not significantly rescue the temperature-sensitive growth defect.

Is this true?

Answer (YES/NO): NO